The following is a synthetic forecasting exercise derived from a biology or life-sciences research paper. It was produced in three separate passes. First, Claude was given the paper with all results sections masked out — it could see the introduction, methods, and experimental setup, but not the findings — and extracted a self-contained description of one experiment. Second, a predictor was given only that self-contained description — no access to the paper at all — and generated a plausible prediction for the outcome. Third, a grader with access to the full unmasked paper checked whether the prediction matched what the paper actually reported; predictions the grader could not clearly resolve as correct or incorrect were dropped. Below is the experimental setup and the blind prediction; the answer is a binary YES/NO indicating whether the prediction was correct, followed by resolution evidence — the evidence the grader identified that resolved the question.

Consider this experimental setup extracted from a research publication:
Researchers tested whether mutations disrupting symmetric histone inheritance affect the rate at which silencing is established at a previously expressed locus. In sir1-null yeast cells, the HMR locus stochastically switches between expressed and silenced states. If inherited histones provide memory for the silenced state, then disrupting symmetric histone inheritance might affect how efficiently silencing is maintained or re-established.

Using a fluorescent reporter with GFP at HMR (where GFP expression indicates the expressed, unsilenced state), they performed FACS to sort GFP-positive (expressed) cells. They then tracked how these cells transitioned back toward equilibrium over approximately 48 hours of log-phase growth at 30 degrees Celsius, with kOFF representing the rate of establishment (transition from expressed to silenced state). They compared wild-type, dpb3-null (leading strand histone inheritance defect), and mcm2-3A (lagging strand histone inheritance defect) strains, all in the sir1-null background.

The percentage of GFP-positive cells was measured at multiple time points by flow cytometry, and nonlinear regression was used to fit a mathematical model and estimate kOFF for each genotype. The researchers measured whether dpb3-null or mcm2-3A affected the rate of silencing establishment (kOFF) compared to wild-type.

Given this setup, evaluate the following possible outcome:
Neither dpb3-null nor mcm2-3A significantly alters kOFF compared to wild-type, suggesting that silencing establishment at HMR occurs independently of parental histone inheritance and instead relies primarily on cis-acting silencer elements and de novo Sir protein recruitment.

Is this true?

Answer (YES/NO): NO